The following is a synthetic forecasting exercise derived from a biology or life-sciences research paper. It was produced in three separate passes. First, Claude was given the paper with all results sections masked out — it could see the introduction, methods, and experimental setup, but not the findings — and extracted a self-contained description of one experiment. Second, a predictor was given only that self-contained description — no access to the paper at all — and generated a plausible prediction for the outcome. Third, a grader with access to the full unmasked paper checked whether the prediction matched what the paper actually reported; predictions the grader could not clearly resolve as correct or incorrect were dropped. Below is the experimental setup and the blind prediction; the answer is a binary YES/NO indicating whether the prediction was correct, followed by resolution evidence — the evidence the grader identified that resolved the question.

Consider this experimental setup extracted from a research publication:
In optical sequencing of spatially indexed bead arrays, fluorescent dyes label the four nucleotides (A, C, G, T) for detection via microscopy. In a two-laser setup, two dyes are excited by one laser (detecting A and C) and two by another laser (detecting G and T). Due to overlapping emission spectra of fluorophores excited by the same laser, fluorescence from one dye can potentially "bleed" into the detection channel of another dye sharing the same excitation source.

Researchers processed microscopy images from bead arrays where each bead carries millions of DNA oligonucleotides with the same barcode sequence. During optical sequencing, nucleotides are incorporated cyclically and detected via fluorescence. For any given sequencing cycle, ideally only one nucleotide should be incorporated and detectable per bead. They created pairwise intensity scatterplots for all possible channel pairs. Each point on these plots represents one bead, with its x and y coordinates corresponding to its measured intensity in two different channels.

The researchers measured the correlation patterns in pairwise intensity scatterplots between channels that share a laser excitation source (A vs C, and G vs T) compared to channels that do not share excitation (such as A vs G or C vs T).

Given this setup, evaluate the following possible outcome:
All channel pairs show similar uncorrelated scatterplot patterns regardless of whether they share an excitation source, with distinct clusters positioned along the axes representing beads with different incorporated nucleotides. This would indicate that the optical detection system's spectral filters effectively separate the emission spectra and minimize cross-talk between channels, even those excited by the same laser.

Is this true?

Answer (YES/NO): NO